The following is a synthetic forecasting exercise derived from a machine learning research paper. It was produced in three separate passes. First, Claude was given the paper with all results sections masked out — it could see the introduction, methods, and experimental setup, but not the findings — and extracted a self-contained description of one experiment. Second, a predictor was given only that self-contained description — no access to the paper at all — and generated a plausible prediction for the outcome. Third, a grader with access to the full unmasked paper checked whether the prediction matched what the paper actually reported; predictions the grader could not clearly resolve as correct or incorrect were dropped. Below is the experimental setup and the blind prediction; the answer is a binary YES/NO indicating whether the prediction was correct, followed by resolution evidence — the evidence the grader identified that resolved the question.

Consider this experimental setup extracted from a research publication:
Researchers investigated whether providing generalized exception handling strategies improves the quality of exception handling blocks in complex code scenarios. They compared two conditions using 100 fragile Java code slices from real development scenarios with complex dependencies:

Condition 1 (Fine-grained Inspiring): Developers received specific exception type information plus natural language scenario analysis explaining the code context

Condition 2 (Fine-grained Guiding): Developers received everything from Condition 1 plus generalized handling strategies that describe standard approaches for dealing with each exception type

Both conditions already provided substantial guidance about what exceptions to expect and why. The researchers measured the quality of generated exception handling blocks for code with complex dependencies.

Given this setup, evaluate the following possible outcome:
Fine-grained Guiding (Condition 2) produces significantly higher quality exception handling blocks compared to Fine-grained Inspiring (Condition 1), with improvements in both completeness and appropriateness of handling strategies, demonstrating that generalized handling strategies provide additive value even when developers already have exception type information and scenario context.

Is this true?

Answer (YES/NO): YES